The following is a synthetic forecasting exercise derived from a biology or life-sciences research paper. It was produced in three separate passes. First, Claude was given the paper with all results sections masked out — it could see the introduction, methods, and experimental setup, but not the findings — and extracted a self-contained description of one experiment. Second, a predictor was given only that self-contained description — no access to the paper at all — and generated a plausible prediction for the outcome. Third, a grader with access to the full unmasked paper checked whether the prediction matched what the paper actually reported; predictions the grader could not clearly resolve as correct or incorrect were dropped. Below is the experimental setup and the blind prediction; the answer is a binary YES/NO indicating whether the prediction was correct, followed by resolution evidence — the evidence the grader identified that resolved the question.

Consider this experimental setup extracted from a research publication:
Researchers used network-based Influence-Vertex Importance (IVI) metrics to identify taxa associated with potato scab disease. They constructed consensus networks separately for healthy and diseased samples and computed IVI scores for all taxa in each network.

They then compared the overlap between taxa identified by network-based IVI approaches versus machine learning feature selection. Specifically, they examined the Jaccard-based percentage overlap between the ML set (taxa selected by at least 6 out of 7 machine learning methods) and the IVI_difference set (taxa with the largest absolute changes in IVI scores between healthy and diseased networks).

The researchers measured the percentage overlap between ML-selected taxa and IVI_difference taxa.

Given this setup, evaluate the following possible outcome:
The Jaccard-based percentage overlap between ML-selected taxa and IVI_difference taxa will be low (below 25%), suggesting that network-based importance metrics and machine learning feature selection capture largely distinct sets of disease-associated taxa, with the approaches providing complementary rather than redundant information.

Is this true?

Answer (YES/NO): YES